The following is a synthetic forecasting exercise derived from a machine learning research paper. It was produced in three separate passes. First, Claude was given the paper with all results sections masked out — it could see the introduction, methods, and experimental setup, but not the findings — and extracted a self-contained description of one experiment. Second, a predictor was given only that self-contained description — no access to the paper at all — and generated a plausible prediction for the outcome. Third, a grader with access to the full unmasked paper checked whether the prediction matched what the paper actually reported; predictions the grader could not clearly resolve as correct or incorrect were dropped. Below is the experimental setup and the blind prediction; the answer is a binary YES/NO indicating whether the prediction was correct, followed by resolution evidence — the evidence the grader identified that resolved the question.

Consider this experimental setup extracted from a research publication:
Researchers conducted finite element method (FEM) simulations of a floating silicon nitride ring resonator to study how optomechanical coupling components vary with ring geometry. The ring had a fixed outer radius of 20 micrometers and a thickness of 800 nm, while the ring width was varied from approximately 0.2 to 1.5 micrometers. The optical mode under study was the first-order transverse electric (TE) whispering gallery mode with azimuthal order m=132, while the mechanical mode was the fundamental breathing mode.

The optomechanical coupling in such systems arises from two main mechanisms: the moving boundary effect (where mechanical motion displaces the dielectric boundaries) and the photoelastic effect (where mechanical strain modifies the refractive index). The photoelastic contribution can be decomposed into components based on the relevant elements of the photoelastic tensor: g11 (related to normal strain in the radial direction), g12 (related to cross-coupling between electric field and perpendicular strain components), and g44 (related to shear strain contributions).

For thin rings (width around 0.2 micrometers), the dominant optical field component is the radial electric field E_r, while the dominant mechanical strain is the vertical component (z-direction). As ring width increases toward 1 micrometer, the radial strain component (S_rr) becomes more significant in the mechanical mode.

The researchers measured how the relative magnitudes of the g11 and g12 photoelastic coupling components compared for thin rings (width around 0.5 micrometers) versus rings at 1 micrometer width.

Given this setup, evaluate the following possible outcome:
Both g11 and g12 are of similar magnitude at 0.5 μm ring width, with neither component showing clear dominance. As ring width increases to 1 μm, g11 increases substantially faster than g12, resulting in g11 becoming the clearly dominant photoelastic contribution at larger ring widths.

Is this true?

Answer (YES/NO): NO